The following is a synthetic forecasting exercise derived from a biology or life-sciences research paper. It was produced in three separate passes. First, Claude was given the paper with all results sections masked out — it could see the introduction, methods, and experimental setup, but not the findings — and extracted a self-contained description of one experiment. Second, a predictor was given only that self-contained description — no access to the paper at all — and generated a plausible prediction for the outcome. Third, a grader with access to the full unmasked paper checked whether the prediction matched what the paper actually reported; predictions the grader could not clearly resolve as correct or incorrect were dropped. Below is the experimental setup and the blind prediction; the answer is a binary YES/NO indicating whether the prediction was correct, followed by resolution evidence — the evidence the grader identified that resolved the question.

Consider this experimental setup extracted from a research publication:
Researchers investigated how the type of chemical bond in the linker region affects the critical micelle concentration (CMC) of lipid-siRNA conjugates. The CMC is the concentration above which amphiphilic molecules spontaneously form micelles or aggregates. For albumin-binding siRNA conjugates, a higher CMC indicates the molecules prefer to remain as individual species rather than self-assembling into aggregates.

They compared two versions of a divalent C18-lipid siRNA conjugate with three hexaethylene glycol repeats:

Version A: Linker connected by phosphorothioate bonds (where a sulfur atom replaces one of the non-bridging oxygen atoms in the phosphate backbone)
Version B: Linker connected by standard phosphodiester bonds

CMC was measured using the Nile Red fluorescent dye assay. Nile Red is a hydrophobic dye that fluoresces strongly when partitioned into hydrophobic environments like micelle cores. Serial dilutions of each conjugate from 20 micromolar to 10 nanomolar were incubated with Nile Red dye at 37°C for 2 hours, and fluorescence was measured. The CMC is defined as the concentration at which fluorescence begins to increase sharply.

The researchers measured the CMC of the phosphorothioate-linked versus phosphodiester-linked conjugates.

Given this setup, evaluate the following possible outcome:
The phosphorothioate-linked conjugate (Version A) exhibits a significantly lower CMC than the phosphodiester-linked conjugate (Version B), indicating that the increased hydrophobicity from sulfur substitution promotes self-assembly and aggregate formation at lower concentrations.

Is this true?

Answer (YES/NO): YES